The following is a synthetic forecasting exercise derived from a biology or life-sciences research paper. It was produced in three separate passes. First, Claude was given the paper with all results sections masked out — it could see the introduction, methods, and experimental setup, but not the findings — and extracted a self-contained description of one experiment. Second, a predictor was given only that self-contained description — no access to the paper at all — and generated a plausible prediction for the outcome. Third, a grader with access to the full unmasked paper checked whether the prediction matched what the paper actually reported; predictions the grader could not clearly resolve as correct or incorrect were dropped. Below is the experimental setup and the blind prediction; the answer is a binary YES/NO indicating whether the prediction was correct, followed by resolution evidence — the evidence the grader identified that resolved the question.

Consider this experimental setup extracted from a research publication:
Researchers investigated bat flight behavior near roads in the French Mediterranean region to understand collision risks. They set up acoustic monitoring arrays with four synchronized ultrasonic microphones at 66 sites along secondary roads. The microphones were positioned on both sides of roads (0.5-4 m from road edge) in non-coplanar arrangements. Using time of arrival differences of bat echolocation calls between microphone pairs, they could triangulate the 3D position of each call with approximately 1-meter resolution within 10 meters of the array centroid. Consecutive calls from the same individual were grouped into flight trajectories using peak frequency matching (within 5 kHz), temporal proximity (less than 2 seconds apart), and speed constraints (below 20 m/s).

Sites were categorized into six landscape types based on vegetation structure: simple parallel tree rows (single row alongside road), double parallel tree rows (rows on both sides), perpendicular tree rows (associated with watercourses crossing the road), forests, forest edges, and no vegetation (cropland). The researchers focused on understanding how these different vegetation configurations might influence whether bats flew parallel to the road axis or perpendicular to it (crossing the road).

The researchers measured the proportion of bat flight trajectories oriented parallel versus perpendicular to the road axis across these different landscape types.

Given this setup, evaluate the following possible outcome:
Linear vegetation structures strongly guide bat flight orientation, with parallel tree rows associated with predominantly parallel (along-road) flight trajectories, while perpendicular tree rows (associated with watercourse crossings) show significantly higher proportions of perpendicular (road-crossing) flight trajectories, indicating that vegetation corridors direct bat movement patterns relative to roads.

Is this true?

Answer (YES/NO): NO